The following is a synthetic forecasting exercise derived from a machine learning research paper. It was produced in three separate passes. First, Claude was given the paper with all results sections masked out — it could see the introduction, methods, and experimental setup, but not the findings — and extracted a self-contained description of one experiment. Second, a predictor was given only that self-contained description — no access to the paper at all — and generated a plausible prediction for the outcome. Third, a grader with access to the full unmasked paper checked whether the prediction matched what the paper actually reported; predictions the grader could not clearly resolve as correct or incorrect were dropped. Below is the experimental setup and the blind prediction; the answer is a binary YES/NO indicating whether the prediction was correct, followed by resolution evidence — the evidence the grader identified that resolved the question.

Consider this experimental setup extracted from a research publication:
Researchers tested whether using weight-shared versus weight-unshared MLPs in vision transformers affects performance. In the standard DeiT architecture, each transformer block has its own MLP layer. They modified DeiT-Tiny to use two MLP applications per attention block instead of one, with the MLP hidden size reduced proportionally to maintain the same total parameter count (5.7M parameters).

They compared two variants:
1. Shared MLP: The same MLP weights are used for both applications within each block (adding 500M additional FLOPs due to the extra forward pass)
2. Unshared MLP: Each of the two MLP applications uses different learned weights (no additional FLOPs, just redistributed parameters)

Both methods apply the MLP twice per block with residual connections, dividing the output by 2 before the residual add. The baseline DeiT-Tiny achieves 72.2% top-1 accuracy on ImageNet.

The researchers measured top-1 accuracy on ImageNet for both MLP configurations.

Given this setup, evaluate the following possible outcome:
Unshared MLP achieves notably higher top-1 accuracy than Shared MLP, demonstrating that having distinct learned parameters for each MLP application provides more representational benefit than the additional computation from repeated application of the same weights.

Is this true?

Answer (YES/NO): NO